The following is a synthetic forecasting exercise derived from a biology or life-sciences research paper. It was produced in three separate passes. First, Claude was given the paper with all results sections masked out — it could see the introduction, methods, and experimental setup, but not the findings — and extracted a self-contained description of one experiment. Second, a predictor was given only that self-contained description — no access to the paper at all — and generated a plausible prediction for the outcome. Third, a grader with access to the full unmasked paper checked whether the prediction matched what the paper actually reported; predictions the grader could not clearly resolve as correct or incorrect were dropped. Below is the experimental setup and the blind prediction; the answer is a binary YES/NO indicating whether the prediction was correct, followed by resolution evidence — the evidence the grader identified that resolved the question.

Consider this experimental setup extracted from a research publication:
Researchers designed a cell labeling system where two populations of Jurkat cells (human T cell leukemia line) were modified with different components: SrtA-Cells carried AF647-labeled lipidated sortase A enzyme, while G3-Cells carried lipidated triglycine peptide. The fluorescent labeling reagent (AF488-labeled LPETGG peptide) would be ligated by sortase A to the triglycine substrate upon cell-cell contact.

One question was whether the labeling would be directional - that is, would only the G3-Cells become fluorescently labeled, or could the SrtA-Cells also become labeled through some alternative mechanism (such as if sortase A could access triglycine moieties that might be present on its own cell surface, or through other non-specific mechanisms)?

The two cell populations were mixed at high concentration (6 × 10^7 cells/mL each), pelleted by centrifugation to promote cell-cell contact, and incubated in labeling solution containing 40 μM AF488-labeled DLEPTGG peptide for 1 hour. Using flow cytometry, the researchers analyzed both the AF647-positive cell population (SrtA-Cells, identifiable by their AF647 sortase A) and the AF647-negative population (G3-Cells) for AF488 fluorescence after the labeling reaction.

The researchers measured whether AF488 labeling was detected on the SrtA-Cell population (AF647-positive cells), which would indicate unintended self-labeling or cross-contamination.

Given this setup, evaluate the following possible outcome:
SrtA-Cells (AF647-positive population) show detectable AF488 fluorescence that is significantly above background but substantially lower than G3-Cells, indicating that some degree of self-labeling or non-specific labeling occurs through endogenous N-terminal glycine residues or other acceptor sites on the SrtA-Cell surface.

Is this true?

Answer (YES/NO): NO